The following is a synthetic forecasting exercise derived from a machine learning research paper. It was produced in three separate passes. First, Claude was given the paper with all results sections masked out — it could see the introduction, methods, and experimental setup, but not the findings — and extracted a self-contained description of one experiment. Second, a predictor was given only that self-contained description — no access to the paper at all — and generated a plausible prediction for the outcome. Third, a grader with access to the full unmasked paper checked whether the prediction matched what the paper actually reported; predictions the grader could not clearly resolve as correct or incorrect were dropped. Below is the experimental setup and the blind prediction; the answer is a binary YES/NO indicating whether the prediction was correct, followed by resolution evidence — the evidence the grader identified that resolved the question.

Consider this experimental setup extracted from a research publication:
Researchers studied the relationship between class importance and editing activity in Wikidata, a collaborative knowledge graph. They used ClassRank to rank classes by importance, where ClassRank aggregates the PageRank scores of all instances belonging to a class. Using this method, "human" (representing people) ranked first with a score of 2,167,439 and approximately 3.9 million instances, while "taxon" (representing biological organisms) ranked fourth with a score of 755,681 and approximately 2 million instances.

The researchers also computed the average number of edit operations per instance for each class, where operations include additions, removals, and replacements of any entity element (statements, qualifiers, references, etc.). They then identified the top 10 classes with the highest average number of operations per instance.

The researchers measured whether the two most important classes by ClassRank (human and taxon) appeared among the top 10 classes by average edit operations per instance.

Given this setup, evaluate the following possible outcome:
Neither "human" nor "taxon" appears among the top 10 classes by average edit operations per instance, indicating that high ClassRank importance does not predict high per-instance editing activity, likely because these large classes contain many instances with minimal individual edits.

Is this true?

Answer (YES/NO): YES